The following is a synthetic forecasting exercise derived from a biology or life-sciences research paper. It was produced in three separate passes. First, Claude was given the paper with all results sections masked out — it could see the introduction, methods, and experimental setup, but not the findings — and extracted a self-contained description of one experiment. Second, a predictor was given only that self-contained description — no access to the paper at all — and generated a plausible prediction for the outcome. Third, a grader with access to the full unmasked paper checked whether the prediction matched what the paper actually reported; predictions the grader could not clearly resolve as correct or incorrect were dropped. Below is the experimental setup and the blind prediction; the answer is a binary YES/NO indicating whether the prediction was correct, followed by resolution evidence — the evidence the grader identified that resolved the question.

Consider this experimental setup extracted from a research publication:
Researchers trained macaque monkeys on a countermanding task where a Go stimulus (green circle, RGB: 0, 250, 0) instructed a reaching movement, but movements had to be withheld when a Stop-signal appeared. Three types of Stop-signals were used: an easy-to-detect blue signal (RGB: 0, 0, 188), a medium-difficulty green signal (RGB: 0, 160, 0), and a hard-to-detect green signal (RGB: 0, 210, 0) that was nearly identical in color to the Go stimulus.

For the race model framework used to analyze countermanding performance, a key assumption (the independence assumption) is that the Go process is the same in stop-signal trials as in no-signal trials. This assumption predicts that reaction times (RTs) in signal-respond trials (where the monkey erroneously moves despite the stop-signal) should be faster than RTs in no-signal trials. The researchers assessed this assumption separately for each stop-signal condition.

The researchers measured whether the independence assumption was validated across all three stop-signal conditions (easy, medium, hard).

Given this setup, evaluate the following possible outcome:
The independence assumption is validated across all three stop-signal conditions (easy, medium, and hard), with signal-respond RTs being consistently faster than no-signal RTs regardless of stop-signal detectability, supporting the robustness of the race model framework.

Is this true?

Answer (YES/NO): NO